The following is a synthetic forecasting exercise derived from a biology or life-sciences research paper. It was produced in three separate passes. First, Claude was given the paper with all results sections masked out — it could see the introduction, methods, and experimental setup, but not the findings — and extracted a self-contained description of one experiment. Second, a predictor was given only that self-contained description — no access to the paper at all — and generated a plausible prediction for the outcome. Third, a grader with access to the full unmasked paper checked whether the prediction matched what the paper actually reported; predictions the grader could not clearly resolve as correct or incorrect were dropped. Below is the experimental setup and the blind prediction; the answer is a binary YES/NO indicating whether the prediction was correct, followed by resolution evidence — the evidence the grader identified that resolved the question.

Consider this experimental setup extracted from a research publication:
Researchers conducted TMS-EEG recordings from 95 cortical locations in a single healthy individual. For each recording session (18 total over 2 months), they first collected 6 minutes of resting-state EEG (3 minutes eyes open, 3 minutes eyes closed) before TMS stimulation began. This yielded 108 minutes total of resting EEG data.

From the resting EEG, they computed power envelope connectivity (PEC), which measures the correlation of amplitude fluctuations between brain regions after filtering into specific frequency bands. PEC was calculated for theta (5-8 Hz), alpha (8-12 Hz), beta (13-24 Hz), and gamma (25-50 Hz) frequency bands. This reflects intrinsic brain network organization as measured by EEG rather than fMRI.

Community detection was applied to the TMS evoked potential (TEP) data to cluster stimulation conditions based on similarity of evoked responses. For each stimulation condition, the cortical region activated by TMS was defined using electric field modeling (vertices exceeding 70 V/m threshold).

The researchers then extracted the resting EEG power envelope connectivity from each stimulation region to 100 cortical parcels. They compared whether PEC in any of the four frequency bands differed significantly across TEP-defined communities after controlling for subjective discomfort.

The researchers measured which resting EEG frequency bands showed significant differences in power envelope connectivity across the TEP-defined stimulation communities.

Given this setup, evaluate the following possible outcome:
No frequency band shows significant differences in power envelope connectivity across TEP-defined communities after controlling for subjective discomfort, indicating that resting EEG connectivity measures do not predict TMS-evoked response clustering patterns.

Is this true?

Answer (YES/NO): NO